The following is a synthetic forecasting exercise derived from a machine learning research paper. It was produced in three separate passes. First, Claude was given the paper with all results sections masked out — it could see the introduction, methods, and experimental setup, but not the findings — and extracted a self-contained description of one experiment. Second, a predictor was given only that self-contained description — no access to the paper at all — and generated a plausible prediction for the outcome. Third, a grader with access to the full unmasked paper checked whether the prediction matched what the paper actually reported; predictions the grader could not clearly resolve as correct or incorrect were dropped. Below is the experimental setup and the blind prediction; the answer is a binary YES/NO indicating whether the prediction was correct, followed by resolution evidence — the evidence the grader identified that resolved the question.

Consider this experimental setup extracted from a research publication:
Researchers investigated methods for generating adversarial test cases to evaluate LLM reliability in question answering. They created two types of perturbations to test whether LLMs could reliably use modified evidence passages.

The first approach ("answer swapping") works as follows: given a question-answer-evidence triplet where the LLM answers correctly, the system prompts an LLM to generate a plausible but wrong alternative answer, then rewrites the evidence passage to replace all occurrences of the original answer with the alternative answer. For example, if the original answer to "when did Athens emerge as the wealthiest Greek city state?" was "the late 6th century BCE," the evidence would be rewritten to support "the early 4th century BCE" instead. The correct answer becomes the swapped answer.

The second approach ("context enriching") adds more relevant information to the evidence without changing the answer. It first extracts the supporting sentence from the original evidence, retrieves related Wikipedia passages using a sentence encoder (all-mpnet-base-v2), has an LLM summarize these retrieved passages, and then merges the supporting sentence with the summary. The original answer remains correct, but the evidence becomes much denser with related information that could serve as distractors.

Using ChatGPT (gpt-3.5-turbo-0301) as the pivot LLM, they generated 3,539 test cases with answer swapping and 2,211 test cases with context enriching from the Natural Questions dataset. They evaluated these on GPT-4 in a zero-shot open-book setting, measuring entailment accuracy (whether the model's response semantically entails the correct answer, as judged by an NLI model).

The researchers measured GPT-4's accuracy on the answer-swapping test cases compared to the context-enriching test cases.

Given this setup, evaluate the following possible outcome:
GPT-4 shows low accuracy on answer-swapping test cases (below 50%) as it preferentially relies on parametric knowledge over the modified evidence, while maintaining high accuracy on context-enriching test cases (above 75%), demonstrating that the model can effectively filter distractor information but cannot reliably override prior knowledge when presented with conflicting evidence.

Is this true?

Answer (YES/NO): NO